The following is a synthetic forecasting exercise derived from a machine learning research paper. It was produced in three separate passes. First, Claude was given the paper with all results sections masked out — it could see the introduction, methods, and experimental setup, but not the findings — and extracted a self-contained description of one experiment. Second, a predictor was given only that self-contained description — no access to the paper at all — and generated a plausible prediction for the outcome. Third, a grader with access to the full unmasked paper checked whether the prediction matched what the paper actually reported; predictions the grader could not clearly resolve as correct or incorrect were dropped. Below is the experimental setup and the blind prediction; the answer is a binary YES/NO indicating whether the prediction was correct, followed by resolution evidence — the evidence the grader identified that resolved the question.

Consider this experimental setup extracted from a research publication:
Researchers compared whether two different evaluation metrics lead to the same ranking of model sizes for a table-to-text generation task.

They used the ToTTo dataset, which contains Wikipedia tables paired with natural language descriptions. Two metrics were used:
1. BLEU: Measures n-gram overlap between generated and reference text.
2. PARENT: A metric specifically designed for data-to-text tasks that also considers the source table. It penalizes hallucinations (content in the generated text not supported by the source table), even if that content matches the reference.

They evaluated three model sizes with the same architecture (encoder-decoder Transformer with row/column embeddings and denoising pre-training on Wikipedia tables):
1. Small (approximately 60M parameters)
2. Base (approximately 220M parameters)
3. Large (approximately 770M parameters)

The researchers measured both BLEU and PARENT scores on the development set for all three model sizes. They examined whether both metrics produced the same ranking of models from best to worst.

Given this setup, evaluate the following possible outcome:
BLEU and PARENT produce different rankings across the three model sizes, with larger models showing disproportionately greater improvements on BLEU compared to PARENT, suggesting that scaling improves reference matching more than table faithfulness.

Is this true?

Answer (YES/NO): NO